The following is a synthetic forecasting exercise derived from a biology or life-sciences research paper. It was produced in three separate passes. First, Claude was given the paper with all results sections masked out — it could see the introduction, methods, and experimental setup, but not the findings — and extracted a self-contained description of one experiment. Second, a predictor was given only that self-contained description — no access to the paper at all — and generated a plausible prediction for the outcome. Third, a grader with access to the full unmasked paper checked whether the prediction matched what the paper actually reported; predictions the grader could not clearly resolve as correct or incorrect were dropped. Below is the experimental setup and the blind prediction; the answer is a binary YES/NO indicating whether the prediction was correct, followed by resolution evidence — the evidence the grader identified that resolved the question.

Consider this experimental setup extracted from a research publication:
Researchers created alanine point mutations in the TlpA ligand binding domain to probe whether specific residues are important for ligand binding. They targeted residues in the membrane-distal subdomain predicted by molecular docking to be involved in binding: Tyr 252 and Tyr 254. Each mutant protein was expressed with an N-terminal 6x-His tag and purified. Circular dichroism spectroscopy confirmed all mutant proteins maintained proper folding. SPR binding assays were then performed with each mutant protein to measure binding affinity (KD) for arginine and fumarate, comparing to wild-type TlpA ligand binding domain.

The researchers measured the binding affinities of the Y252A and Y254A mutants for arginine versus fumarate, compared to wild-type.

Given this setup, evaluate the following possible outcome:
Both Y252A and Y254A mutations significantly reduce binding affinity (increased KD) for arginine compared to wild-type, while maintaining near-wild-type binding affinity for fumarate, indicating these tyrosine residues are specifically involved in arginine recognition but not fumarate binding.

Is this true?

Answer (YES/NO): NO